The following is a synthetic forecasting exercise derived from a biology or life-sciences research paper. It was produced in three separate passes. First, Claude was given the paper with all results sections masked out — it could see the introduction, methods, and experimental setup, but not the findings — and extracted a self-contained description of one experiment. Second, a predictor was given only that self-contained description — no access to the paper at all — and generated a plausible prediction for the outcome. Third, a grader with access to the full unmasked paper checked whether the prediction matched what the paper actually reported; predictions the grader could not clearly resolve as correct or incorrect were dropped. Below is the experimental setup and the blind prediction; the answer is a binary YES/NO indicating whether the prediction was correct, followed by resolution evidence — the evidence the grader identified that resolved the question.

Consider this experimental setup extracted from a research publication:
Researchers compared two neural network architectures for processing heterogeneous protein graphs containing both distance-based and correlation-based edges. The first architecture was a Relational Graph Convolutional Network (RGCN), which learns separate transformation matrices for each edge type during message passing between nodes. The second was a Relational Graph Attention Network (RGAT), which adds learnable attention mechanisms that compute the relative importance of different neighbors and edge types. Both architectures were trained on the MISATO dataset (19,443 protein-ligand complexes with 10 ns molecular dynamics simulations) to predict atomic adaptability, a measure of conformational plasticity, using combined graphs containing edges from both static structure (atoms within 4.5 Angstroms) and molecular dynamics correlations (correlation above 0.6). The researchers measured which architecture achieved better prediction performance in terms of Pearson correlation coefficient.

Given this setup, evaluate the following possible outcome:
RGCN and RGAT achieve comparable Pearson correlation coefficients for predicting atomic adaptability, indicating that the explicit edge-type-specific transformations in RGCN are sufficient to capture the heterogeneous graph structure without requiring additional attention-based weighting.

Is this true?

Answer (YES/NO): YES